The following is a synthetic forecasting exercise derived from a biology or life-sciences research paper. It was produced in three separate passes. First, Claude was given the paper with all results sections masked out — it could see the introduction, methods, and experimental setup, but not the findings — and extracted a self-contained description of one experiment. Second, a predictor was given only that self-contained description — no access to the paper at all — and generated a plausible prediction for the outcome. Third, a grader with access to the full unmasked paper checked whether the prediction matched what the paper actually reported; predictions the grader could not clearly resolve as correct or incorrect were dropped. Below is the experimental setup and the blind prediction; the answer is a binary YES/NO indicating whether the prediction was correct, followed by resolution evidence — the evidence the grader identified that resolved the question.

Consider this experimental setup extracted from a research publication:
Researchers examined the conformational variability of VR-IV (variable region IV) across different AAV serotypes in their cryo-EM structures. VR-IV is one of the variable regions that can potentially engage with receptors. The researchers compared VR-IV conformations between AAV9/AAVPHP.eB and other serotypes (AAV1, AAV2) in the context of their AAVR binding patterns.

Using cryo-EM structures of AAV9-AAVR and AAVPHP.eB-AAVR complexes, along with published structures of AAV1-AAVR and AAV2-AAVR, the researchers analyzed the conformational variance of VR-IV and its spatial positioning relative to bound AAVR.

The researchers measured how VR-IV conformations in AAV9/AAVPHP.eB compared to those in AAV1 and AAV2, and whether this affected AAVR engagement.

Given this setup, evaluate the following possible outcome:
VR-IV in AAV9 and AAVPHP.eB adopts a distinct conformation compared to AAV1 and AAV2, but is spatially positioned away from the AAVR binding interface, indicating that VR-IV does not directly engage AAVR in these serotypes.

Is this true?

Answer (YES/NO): NO